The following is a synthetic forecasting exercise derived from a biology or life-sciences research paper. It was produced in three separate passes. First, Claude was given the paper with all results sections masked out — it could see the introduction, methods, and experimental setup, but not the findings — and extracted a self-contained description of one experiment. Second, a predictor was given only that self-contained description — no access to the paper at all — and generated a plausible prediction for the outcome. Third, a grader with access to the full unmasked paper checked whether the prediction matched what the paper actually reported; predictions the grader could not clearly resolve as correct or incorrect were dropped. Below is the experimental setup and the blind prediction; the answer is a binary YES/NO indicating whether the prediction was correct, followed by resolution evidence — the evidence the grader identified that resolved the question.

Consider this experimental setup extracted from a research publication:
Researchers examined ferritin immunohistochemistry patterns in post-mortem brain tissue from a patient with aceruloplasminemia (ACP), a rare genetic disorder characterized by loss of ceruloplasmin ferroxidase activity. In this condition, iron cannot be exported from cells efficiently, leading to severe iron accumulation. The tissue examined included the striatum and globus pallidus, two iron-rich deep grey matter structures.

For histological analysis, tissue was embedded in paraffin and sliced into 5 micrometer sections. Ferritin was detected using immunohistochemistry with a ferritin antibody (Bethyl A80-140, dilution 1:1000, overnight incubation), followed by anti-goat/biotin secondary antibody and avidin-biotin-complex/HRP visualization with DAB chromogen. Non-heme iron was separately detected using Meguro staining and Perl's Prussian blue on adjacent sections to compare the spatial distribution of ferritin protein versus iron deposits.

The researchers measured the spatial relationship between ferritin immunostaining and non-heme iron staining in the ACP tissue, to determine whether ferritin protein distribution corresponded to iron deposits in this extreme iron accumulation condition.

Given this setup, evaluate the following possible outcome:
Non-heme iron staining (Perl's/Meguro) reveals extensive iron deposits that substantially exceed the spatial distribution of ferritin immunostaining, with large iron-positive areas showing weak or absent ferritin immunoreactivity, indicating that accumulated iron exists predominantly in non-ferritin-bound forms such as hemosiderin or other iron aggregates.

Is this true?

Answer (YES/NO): NO